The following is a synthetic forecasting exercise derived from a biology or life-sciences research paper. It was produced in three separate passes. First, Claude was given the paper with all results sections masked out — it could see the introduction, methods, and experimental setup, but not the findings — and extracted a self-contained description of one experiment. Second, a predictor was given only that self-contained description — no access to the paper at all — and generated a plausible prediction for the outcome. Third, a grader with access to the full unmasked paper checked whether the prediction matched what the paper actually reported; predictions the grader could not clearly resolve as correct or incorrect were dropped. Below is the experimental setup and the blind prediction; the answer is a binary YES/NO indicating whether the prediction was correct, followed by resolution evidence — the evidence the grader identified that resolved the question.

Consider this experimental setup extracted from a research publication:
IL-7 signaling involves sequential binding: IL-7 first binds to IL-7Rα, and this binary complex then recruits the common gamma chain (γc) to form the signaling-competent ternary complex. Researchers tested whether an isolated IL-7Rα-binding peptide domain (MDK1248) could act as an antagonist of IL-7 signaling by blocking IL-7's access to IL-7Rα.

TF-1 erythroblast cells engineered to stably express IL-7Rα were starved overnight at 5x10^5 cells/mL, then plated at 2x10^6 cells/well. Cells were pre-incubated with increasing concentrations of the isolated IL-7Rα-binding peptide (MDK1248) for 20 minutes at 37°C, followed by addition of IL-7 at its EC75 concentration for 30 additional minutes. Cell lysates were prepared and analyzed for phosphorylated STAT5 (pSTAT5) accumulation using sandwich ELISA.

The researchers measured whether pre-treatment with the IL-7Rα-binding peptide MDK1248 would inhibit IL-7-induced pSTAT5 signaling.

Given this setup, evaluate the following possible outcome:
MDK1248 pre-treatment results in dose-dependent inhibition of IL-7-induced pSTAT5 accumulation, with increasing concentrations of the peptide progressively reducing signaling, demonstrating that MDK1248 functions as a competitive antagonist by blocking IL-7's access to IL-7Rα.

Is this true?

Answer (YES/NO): NO